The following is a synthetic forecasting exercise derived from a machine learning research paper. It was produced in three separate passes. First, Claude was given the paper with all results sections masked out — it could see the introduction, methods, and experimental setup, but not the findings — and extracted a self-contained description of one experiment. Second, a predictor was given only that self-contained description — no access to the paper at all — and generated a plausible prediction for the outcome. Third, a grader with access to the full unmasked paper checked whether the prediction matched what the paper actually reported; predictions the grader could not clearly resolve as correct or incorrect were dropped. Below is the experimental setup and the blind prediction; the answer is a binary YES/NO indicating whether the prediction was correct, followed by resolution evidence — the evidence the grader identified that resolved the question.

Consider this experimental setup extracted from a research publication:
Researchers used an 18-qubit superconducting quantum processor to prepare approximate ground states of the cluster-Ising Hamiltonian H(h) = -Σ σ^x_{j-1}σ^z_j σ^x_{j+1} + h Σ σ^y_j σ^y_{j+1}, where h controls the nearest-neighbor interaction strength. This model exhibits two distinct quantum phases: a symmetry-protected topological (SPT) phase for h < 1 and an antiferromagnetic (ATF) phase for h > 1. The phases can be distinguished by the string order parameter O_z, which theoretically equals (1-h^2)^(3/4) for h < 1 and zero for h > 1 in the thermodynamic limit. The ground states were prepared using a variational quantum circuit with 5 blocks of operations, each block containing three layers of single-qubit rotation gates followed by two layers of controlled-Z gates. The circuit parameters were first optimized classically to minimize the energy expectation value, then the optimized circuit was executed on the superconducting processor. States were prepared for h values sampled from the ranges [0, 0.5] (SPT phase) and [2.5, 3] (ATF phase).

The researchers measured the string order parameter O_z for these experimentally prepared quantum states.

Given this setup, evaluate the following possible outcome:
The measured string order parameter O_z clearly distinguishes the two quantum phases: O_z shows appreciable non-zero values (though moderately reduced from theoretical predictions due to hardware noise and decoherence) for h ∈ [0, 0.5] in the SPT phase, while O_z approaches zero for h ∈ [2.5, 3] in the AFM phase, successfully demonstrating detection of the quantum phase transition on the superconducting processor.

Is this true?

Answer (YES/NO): YES